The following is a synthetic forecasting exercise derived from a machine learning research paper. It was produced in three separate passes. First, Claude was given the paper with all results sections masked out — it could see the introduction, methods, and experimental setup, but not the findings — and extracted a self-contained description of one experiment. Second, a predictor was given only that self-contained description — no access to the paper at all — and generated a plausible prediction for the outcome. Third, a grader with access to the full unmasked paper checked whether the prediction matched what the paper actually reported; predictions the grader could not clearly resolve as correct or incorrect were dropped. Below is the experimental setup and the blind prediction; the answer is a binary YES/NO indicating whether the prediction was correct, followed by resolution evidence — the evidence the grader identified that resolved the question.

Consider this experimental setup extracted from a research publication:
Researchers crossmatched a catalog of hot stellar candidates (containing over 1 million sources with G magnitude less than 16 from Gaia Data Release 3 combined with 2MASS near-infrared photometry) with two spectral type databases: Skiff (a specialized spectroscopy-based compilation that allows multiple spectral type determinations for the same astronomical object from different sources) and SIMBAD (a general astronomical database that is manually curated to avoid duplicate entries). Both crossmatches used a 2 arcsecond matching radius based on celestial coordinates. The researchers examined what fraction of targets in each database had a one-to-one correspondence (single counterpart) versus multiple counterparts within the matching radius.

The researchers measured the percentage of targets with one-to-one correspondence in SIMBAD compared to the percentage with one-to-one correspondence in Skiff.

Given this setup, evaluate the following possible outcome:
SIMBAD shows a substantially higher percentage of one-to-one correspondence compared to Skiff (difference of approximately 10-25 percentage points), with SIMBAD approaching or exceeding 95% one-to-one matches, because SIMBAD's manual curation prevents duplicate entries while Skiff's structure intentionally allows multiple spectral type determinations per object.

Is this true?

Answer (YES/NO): NO